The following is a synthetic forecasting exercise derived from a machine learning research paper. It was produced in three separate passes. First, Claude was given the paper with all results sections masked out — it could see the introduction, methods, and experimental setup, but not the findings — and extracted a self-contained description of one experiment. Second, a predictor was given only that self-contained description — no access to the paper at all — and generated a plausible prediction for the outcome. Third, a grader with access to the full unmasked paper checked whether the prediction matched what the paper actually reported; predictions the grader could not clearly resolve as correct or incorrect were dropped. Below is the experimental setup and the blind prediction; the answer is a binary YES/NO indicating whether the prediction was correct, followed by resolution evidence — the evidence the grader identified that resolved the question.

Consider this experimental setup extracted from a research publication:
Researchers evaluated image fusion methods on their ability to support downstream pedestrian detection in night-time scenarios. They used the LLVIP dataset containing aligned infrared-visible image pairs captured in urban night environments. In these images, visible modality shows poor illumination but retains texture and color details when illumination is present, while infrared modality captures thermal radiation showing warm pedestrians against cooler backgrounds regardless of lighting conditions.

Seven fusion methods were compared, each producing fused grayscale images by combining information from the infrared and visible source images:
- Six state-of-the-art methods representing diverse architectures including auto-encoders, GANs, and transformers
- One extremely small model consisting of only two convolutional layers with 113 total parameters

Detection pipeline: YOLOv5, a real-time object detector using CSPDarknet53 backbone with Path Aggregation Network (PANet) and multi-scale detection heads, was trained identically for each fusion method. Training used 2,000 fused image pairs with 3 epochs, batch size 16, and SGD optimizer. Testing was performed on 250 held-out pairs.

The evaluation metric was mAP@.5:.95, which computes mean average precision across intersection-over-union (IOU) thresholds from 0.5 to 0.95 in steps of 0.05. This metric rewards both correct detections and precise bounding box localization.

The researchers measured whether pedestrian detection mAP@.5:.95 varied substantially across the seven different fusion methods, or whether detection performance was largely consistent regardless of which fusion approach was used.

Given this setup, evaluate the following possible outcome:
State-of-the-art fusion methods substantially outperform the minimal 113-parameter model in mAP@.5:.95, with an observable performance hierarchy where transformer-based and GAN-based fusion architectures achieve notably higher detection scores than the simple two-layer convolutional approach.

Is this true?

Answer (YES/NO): NO